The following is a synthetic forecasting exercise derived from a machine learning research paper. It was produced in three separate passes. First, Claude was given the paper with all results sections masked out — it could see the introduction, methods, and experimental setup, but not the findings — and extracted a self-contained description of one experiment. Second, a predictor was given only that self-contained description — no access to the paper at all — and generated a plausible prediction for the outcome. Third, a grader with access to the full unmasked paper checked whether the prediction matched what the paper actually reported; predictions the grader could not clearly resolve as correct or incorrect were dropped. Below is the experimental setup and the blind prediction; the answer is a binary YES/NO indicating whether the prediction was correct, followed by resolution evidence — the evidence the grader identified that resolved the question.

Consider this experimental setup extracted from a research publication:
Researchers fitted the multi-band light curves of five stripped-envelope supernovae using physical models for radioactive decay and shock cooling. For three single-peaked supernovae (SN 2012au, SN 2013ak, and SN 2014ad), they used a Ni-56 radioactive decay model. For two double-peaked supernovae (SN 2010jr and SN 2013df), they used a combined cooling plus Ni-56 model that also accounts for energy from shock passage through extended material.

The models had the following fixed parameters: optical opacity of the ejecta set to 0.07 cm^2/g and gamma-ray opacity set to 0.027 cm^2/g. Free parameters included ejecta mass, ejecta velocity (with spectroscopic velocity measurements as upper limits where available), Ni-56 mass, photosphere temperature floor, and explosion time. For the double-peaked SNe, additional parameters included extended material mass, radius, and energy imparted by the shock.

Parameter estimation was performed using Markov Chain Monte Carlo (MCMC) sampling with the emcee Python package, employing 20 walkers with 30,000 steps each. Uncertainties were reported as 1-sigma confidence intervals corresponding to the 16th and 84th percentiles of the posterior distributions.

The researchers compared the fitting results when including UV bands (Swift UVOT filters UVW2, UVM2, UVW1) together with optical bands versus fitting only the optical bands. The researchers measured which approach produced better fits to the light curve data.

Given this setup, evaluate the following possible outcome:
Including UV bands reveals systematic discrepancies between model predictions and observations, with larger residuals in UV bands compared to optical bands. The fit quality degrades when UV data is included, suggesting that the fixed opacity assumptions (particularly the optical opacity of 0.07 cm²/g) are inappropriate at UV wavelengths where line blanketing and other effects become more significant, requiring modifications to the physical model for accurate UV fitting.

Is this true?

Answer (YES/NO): NO